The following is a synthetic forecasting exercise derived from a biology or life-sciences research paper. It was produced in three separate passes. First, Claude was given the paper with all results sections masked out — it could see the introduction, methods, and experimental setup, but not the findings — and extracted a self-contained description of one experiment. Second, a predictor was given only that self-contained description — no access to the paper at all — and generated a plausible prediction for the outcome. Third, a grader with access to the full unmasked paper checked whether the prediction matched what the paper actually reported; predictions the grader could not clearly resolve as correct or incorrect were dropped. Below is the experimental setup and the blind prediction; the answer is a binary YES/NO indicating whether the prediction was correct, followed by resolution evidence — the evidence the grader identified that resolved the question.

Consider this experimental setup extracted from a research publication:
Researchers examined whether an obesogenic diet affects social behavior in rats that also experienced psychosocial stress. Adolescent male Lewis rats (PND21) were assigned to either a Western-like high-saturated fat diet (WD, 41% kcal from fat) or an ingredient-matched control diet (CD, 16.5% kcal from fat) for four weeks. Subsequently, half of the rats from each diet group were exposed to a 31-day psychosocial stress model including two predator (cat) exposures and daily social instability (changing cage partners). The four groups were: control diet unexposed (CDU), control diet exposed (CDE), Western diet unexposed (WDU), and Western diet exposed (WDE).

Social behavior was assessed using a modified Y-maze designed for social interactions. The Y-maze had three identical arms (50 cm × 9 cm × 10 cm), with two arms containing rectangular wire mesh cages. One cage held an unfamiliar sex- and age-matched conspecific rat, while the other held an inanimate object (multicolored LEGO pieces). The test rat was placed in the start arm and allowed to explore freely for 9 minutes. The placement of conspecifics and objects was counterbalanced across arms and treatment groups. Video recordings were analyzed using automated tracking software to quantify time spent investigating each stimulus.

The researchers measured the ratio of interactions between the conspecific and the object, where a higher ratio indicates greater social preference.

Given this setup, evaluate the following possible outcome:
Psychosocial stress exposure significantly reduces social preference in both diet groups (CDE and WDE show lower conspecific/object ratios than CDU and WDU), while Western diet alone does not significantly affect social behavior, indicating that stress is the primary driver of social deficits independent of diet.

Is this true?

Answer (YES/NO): NO